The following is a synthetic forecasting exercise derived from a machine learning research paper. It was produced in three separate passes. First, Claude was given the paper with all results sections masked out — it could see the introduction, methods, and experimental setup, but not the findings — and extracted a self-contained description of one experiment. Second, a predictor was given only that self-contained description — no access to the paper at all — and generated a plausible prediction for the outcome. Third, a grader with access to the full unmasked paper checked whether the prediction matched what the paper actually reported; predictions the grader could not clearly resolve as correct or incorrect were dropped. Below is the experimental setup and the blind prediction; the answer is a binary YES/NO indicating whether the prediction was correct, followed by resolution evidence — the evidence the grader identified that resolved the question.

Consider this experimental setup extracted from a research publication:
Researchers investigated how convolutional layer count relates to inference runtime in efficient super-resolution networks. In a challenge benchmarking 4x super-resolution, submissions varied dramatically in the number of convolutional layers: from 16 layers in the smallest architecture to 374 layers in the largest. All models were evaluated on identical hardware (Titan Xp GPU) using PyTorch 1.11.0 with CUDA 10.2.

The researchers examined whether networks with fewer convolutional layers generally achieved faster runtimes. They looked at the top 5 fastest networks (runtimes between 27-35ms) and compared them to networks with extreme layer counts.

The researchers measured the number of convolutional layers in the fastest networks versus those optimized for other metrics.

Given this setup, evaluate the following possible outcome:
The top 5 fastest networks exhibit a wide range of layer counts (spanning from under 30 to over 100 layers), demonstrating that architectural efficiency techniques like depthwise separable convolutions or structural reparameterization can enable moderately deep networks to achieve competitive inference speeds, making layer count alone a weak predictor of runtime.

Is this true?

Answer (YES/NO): NO